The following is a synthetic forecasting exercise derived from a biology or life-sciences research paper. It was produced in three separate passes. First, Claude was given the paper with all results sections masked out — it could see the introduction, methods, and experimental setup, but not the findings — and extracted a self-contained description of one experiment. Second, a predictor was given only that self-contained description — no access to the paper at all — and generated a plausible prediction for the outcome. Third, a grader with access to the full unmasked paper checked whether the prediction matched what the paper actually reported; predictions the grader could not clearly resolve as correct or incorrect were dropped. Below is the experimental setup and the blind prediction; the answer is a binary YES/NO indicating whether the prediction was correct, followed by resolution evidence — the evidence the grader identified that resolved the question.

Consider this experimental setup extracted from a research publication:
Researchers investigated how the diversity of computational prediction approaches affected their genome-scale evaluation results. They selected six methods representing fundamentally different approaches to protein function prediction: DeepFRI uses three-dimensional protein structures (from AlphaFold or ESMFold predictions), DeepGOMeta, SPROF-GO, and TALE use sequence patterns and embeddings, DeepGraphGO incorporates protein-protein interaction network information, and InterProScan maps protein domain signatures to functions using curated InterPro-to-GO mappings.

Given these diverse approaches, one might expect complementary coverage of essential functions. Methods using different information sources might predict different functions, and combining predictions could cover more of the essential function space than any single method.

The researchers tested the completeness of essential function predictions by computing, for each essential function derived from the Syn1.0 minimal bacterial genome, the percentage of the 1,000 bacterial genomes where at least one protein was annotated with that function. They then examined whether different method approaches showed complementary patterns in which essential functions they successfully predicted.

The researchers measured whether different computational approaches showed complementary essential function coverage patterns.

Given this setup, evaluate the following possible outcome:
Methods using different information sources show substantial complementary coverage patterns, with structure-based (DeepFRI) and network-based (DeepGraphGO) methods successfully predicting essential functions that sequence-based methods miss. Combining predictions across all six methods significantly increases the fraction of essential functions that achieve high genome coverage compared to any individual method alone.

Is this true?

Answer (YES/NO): NO